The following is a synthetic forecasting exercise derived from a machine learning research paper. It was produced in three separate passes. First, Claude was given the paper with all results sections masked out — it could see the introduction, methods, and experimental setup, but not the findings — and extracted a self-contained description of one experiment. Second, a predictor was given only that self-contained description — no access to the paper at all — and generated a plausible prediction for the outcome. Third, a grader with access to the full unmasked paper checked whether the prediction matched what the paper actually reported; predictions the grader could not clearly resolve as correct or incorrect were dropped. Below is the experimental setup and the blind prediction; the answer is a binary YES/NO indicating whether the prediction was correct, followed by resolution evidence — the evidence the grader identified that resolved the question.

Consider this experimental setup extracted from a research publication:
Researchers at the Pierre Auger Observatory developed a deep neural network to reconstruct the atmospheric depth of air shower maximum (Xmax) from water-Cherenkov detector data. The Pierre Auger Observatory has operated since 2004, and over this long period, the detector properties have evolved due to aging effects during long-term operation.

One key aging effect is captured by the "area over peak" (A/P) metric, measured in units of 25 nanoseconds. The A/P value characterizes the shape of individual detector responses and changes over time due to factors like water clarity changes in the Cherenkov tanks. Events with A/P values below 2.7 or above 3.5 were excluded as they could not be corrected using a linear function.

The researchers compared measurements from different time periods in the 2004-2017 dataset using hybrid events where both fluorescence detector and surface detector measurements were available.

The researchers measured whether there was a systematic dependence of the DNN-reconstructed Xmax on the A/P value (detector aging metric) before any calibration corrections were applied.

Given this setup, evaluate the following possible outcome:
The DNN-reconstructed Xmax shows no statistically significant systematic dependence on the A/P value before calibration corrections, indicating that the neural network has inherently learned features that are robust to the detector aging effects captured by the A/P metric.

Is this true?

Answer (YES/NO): NO